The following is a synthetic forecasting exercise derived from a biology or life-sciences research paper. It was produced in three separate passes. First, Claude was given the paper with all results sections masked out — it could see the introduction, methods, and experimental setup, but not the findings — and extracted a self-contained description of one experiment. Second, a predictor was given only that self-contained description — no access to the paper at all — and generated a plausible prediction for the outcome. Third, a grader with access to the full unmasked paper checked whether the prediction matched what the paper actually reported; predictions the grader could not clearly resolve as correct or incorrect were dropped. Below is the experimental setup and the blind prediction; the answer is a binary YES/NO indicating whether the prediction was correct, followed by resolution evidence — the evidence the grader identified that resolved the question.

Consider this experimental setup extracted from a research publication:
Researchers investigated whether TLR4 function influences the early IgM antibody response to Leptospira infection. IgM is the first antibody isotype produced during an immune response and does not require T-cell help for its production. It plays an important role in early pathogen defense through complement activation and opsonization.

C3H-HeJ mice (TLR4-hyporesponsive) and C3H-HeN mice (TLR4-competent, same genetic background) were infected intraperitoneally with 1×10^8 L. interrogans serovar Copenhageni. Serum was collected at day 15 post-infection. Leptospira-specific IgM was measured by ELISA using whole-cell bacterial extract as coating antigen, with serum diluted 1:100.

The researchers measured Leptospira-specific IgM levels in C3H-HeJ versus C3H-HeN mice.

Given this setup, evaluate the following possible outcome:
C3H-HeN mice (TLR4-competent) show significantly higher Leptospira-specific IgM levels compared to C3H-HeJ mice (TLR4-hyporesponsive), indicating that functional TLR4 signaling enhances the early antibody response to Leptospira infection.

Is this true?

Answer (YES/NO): NO